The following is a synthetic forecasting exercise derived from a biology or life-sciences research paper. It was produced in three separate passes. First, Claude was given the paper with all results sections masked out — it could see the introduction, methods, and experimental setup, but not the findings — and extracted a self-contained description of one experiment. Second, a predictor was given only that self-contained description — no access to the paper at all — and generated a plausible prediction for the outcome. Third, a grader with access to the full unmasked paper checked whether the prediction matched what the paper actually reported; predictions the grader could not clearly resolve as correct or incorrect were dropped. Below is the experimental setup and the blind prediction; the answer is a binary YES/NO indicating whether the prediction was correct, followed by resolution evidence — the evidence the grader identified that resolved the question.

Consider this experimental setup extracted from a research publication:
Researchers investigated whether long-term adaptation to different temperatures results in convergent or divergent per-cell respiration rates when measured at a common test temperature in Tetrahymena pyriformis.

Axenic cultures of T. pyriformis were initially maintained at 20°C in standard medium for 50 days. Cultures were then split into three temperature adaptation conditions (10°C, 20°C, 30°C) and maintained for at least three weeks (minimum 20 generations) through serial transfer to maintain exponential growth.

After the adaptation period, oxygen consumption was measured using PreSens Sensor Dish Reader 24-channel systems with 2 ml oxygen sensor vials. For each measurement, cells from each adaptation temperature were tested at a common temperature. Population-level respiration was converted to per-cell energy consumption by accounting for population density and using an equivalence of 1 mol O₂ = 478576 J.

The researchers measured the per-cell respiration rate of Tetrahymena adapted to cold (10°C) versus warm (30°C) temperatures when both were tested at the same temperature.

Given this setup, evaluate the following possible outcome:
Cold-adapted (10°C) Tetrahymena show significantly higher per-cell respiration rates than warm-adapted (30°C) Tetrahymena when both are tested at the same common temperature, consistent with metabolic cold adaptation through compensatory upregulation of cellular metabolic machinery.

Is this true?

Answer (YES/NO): YES